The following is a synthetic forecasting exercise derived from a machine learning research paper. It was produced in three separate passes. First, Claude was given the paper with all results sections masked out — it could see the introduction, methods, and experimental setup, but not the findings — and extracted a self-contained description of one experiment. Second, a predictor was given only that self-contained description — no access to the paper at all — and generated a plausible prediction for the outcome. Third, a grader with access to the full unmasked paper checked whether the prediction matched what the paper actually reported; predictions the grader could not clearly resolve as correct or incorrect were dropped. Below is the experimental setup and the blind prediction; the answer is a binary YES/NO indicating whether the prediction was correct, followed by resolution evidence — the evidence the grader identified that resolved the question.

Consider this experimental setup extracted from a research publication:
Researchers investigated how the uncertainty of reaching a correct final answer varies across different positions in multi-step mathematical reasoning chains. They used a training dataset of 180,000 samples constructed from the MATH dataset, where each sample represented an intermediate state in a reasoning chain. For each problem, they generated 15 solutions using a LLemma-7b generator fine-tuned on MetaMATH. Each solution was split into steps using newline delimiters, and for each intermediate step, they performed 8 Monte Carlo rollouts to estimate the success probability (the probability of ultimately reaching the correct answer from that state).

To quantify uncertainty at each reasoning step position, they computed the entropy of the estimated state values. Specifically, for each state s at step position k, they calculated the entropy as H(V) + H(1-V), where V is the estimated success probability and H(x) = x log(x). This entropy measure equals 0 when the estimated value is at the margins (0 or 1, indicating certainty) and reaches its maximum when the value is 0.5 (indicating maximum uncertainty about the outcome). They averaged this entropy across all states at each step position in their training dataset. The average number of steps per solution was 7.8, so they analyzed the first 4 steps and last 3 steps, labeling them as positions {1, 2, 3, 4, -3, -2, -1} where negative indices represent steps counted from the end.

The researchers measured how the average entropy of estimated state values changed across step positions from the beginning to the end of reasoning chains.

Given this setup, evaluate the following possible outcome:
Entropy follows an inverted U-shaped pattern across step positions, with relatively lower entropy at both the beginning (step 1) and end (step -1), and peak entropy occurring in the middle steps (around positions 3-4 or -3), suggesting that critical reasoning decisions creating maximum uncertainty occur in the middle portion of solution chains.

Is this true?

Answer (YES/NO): NO